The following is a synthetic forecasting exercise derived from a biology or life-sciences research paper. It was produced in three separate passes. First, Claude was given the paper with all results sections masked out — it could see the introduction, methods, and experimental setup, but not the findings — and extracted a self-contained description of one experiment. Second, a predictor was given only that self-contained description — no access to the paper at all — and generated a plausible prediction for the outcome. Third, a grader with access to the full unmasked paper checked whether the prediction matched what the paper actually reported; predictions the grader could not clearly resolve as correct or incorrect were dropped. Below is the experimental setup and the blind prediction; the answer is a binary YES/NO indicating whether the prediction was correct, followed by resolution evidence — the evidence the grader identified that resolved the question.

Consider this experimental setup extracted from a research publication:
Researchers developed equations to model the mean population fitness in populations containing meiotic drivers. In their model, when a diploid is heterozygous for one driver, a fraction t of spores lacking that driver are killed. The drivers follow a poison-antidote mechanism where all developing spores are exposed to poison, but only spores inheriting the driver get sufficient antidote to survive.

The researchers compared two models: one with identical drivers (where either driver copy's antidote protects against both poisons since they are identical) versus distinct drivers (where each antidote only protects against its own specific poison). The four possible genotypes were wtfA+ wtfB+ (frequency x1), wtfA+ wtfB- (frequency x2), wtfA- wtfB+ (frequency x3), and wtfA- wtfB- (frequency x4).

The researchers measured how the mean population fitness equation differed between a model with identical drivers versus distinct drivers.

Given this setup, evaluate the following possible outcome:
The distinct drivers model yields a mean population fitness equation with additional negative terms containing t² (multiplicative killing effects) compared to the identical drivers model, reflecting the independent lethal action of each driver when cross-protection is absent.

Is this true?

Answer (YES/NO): YES